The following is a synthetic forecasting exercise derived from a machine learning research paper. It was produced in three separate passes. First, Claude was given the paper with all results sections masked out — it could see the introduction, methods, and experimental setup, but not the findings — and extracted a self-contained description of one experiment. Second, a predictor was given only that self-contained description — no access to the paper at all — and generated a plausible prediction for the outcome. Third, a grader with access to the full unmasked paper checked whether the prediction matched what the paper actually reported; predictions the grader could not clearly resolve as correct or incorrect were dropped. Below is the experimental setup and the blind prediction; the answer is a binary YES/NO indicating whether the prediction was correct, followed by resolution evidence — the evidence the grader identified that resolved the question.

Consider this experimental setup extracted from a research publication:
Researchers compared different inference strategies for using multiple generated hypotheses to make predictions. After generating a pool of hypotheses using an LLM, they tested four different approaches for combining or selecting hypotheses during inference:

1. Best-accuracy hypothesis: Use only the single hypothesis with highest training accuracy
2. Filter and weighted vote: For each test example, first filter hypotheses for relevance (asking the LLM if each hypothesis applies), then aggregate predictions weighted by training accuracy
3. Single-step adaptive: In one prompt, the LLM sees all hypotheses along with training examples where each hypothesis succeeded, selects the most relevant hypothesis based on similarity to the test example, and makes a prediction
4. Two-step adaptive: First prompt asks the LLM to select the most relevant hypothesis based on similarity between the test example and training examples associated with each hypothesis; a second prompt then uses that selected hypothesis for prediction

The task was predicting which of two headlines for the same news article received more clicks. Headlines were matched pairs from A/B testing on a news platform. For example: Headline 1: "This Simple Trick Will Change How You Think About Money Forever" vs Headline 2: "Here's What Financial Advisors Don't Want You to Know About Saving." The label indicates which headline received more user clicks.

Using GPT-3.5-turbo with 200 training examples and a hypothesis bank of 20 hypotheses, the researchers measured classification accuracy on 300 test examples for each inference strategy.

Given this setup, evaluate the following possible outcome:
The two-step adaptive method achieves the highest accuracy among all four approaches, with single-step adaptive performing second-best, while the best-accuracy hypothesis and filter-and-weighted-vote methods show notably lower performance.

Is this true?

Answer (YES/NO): NO